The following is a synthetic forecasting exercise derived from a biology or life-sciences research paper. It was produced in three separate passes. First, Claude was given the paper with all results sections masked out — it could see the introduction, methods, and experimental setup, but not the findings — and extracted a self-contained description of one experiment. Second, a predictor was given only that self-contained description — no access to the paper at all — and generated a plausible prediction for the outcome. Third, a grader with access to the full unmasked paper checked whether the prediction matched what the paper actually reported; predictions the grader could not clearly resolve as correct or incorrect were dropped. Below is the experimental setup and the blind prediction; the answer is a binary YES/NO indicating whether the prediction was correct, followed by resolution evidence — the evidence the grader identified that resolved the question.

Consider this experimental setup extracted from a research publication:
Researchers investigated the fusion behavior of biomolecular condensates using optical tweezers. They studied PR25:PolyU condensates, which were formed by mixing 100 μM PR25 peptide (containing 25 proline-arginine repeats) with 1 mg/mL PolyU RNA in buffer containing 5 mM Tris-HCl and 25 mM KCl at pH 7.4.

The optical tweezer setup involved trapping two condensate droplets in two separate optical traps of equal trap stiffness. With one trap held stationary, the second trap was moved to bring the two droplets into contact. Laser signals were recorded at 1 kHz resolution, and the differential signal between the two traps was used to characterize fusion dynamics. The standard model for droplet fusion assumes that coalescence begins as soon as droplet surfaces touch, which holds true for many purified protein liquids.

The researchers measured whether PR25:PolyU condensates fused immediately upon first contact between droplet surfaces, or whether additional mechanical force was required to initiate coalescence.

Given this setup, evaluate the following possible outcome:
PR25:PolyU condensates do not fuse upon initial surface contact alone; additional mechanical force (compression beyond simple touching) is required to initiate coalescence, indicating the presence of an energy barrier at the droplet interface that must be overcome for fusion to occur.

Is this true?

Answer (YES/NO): YES